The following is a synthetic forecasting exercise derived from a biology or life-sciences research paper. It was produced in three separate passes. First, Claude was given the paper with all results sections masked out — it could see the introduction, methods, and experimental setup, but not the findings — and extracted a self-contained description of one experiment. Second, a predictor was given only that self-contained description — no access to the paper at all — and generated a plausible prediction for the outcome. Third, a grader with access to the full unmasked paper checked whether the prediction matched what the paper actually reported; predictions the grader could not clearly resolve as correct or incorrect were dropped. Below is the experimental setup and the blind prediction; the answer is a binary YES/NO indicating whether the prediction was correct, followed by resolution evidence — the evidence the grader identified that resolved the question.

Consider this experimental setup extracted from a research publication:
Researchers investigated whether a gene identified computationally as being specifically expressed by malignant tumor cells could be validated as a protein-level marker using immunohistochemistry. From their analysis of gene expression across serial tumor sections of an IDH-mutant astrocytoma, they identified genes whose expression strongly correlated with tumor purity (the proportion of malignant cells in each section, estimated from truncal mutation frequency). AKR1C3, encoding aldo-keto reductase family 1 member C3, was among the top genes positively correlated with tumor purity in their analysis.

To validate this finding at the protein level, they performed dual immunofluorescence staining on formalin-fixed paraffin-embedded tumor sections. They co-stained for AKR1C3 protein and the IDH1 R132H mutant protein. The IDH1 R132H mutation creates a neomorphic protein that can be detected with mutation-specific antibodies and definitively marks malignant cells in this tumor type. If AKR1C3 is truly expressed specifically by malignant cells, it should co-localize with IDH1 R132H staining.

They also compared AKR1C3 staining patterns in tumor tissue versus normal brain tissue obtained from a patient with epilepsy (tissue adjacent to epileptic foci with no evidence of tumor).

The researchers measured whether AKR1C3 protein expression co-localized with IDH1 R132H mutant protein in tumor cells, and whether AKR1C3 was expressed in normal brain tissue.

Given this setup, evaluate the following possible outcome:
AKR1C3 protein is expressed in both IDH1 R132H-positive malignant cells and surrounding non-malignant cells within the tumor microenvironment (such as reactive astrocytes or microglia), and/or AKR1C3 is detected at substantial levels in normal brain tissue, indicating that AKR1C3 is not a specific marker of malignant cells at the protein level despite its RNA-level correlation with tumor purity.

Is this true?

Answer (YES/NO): NO